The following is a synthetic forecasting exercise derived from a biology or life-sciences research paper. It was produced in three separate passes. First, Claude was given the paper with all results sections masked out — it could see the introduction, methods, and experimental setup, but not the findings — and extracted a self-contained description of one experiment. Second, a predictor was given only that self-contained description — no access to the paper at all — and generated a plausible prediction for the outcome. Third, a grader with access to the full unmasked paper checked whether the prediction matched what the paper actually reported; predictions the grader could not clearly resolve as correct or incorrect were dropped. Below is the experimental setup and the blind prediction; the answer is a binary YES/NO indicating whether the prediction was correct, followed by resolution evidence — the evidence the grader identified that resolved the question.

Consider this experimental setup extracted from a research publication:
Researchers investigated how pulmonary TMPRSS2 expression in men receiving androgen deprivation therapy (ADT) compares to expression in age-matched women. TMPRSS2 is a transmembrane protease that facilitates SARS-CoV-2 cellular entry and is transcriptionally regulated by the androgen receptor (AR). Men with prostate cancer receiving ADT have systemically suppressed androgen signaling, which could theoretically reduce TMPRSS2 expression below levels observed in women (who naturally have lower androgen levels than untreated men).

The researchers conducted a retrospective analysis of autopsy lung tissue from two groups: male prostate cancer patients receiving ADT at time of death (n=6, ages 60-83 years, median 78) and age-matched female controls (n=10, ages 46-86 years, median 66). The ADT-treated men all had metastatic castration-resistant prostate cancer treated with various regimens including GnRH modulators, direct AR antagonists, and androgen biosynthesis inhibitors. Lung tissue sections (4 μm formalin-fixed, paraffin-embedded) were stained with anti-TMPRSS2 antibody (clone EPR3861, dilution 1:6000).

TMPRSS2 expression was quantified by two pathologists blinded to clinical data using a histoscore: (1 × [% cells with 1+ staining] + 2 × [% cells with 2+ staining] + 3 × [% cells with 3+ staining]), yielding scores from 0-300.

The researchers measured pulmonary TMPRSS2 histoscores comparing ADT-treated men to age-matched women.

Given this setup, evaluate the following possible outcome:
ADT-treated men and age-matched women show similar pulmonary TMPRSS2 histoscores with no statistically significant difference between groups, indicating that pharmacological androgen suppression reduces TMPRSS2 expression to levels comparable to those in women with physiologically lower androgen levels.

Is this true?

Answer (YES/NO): NO